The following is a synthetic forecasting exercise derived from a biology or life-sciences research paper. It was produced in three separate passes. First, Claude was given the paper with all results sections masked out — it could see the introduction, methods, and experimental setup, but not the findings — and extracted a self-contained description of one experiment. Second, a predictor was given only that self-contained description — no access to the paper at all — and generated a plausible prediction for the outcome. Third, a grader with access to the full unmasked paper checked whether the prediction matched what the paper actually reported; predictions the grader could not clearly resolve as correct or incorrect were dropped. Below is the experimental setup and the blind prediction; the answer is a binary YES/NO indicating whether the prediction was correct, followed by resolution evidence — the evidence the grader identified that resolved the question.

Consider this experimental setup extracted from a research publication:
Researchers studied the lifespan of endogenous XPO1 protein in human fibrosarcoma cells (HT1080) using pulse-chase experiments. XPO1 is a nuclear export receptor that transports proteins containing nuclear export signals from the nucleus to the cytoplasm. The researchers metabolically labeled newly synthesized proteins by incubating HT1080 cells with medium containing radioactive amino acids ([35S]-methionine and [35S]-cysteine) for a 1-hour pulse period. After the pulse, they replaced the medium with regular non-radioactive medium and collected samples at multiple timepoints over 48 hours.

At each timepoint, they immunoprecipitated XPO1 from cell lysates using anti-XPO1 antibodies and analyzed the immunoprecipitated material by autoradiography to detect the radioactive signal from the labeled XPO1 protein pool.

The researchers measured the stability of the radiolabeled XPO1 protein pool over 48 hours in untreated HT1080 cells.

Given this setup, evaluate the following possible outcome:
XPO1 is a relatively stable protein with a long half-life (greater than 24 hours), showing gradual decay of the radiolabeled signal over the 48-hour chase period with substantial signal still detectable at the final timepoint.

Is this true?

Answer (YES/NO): NO